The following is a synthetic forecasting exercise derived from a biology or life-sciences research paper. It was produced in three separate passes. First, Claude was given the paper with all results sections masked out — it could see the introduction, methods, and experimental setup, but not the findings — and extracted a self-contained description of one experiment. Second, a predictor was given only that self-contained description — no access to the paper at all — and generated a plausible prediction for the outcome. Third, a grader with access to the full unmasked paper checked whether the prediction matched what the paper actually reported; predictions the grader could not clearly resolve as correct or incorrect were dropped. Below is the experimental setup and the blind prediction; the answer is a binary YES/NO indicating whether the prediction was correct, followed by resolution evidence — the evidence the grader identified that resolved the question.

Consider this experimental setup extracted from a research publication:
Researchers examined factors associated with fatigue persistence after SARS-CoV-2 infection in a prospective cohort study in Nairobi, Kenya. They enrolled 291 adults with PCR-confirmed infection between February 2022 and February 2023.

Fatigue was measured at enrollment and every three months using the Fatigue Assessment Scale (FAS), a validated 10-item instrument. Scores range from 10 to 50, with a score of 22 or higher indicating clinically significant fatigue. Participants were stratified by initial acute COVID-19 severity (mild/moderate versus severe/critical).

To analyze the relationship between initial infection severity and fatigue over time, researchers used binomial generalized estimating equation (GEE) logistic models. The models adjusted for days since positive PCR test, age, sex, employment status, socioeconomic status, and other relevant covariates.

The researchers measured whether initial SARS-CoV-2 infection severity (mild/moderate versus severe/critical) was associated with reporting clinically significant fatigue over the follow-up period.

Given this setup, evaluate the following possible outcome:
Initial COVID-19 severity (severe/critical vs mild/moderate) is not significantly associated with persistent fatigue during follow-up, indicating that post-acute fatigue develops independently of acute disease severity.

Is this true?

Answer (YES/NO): NO